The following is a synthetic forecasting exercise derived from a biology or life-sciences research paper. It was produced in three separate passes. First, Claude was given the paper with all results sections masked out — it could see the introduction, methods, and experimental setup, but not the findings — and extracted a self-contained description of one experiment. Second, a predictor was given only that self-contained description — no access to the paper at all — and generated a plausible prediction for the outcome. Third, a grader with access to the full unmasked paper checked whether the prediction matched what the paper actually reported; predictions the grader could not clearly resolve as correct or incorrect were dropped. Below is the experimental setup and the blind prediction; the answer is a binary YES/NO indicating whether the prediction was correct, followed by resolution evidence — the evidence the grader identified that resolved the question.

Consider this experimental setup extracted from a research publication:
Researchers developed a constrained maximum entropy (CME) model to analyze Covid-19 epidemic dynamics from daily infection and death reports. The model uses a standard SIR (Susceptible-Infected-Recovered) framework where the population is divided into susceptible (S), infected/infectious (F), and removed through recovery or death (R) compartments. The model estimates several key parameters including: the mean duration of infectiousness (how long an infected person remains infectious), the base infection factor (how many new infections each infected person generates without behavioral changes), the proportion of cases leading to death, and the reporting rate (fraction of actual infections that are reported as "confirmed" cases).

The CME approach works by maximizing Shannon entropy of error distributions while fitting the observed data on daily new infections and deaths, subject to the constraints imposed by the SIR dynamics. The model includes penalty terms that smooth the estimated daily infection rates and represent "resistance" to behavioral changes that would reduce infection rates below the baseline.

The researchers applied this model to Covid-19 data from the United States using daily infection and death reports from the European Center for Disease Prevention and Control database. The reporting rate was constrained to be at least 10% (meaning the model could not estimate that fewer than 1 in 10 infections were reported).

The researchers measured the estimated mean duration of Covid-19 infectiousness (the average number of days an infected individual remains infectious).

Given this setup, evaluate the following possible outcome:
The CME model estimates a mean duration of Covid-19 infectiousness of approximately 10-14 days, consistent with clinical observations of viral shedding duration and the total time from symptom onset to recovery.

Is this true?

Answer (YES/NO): NO